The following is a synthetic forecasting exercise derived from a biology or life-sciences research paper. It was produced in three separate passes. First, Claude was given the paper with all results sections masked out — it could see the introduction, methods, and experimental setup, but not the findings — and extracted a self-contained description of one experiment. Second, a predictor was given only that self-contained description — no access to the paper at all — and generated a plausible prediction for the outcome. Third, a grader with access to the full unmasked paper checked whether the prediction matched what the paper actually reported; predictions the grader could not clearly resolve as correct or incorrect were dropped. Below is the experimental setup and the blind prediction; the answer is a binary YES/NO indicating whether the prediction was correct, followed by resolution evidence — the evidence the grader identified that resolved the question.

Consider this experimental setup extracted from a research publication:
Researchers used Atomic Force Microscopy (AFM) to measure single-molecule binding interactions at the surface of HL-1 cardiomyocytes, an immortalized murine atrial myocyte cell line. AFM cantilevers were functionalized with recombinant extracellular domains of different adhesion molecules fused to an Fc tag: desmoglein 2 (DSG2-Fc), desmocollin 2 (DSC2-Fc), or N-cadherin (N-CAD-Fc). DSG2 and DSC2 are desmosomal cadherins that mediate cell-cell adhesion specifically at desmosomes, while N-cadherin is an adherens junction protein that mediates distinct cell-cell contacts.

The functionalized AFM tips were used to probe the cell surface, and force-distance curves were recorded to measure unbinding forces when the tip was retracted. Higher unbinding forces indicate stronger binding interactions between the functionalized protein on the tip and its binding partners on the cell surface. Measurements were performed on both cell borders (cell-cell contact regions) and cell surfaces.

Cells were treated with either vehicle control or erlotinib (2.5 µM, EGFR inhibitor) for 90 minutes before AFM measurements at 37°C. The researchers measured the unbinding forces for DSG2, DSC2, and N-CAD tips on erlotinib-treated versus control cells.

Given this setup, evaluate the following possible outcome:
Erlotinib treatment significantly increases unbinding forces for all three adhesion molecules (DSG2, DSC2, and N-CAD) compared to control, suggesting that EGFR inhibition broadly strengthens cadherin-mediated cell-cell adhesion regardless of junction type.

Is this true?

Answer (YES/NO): NO